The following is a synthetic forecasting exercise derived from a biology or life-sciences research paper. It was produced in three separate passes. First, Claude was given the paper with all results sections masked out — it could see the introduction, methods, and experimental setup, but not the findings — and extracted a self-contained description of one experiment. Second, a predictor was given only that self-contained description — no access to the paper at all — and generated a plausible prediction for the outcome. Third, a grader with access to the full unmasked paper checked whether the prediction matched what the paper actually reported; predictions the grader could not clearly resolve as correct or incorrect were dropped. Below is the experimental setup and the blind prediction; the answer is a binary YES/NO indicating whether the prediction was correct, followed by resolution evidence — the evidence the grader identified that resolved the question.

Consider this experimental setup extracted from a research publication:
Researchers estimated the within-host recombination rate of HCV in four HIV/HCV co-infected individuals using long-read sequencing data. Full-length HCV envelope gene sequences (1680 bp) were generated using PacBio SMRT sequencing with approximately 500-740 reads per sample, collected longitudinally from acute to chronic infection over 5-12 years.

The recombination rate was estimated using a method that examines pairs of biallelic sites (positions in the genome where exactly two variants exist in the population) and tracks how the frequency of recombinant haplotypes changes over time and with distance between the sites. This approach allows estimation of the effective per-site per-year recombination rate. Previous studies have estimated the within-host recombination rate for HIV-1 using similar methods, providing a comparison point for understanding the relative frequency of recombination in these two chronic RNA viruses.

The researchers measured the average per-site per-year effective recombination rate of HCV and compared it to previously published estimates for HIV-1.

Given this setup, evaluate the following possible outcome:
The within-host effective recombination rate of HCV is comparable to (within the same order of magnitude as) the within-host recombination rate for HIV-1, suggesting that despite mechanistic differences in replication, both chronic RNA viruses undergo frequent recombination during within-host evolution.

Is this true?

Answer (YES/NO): NO